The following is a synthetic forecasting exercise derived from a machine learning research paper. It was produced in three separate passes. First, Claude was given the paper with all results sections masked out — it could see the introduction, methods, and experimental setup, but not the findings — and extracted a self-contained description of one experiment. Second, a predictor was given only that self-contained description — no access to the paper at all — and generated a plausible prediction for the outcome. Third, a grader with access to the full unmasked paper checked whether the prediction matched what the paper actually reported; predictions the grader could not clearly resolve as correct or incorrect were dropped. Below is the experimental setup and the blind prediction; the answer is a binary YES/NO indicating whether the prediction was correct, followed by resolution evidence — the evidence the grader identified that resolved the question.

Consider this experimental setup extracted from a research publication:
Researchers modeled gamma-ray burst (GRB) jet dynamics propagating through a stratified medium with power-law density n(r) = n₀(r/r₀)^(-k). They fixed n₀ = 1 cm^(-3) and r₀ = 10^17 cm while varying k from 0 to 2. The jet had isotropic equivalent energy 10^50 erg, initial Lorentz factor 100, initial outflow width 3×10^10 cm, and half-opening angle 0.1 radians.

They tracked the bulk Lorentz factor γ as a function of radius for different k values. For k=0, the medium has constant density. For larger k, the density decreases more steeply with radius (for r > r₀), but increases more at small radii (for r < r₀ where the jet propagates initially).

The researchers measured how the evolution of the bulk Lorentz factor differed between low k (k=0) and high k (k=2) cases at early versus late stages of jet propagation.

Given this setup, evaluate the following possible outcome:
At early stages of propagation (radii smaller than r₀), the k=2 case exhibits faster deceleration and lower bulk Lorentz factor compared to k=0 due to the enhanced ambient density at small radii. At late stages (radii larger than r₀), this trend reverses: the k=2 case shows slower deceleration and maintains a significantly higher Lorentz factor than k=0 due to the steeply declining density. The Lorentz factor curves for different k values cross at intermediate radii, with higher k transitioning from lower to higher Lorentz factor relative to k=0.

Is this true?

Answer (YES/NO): YES